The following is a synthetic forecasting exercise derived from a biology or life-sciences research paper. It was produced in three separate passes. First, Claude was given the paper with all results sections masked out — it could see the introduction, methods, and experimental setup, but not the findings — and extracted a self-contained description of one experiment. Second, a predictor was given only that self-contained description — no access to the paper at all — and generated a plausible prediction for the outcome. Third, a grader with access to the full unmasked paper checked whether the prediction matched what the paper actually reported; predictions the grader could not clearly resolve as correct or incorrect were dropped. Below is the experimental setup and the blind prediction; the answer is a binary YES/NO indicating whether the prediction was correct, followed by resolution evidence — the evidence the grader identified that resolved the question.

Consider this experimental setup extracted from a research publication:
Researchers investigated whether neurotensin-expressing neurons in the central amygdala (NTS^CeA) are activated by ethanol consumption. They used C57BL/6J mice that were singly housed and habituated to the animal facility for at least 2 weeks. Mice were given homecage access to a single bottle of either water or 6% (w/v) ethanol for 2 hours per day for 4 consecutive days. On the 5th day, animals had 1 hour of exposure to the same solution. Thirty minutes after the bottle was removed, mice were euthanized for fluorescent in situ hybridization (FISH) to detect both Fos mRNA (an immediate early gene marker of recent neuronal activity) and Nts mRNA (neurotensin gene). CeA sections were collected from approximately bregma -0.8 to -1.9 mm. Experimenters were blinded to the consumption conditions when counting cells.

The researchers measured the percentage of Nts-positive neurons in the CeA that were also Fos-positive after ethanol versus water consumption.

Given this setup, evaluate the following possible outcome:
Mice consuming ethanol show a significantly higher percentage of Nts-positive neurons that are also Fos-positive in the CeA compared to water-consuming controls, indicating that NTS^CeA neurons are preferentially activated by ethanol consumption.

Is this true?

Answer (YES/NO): NO